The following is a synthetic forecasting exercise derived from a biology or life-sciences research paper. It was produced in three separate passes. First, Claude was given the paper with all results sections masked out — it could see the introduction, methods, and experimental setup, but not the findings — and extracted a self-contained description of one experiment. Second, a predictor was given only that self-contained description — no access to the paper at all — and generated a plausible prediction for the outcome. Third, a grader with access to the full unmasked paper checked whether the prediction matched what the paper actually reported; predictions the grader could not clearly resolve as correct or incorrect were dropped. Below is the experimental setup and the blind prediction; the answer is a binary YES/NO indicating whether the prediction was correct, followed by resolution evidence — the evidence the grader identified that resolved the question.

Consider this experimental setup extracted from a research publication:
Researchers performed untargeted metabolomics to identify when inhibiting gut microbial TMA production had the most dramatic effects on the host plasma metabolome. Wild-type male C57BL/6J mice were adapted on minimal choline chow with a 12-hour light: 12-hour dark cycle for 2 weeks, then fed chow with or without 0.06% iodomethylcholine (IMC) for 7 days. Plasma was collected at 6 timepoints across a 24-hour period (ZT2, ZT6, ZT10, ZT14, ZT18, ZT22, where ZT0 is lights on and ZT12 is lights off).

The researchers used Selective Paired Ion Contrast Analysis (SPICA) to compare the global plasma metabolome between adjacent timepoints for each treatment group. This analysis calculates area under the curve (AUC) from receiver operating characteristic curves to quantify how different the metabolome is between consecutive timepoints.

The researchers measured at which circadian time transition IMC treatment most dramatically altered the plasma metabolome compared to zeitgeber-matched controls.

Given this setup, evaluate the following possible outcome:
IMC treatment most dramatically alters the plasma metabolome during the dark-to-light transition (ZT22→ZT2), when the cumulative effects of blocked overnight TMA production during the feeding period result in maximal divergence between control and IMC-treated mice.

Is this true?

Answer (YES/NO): NO